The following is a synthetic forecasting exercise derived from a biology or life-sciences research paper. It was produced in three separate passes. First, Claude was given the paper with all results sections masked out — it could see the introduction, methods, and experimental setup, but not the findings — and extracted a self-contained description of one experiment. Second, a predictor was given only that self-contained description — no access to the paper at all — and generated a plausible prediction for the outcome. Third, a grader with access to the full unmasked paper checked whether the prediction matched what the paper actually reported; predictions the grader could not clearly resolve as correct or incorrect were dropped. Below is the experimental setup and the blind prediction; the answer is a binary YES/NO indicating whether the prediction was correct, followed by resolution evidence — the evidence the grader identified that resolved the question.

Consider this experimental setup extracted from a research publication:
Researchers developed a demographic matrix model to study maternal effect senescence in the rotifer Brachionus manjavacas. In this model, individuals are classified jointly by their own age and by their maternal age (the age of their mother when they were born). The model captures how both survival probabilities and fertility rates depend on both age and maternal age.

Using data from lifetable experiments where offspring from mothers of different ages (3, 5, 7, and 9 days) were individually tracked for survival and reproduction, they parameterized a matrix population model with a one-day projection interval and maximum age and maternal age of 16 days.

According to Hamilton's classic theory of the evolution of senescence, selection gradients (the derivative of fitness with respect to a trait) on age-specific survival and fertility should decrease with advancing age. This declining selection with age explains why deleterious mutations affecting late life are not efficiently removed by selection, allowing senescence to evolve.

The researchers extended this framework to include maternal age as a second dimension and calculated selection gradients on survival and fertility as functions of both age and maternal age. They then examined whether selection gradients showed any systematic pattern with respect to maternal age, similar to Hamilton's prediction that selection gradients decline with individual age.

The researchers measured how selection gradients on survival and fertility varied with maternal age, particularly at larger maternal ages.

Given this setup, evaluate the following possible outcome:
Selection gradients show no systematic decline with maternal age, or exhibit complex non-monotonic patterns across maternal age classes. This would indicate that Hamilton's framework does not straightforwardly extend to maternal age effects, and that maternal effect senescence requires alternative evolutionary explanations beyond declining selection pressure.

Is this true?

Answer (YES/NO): NO